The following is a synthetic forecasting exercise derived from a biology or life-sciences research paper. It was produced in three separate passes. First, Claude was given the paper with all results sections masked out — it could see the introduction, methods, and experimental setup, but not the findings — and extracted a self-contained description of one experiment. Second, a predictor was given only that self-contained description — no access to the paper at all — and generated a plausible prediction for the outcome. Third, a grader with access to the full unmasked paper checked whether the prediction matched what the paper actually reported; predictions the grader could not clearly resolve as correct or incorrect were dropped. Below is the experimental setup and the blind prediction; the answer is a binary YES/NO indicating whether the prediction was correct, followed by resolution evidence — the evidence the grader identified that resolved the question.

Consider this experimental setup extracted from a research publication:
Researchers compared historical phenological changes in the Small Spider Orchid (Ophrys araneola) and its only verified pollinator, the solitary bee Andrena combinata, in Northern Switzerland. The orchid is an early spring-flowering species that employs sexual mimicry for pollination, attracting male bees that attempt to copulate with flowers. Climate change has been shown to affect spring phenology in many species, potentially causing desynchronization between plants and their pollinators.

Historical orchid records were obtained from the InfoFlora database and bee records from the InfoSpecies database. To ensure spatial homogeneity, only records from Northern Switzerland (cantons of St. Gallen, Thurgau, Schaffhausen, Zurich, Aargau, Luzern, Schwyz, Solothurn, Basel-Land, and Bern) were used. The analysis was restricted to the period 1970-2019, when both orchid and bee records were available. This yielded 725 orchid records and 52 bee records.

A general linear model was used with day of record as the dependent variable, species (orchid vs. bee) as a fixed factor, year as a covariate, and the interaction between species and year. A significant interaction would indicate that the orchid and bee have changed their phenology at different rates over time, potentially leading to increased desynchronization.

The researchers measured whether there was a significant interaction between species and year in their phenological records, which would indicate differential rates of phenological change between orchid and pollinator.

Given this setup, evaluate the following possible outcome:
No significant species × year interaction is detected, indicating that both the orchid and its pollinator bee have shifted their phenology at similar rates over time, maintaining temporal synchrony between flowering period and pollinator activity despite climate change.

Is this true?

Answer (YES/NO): NO